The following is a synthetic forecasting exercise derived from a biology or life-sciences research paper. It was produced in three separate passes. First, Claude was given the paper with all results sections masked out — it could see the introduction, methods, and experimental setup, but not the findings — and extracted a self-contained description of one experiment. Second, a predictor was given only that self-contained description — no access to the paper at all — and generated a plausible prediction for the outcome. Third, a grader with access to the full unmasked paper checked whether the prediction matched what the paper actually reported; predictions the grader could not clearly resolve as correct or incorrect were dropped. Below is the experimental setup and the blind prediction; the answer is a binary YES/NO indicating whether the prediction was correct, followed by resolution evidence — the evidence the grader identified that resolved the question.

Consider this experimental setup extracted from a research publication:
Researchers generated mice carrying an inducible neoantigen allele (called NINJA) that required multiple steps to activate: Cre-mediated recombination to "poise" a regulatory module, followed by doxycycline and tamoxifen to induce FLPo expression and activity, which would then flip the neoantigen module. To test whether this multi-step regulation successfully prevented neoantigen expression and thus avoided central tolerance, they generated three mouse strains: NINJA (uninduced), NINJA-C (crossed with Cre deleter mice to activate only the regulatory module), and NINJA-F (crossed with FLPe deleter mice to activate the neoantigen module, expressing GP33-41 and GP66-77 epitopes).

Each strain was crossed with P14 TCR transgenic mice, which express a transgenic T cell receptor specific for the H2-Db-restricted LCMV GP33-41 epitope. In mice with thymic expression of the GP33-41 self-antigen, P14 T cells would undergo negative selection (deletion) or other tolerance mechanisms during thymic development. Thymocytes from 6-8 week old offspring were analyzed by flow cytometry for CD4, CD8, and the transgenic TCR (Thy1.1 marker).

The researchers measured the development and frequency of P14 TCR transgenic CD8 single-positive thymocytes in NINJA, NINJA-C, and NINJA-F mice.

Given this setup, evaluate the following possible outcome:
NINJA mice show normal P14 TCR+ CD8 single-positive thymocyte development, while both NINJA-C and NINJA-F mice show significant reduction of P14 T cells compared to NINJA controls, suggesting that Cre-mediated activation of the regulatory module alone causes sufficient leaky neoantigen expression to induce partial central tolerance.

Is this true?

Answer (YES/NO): NO